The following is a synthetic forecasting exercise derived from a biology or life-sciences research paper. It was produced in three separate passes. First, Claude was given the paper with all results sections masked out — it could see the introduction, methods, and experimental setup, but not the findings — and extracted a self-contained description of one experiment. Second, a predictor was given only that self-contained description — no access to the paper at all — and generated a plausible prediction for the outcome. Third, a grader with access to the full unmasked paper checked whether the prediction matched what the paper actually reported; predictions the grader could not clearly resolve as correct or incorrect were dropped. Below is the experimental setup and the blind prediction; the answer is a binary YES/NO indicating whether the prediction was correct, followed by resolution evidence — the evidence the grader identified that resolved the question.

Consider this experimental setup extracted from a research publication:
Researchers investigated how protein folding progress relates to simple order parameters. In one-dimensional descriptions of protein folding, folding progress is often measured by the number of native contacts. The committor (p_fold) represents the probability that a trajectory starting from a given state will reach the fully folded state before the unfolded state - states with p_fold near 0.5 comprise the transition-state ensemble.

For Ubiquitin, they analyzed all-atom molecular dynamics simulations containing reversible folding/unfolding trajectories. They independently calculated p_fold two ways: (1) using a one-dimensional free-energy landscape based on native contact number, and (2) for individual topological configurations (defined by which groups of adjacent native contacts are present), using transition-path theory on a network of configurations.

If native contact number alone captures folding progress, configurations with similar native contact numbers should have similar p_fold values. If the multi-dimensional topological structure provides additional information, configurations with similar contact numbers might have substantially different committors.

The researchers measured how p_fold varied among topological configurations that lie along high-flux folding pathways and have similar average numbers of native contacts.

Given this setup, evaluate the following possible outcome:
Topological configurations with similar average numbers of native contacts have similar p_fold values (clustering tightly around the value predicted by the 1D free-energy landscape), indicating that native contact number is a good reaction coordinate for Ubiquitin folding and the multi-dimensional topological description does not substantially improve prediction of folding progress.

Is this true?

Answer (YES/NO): NO